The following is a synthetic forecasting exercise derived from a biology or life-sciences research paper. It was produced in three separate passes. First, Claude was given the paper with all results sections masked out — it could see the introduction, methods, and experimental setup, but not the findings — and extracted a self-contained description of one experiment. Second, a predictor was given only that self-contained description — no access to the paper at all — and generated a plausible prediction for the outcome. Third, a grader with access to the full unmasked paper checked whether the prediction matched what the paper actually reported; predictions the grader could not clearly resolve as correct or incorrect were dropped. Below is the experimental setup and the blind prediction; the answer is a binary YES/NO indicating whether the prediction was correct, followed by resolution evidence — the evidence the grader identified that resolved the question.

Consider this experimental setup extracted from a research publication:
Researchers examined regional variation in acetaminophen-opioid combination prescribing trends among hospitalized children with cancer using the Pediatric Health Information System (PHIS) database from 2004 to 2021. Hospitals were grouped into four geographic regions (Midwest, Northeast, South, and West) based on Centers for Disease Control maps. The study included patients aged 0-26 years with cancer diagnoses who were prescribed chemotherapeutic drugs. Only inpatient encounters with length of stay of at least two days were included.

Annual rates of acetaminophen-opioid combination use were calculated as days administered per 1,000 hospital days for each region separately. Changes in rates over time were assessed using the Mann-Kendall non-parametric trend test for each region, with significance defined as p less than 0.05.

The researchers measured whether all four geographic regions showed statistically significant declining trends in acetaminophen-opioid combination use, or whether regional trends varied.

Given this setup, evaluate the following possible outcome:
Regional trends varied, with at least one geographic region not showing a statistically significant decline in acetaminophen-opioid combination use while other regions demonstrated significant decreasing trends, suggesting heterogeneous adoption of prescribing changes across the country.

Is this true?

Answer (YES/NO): YES